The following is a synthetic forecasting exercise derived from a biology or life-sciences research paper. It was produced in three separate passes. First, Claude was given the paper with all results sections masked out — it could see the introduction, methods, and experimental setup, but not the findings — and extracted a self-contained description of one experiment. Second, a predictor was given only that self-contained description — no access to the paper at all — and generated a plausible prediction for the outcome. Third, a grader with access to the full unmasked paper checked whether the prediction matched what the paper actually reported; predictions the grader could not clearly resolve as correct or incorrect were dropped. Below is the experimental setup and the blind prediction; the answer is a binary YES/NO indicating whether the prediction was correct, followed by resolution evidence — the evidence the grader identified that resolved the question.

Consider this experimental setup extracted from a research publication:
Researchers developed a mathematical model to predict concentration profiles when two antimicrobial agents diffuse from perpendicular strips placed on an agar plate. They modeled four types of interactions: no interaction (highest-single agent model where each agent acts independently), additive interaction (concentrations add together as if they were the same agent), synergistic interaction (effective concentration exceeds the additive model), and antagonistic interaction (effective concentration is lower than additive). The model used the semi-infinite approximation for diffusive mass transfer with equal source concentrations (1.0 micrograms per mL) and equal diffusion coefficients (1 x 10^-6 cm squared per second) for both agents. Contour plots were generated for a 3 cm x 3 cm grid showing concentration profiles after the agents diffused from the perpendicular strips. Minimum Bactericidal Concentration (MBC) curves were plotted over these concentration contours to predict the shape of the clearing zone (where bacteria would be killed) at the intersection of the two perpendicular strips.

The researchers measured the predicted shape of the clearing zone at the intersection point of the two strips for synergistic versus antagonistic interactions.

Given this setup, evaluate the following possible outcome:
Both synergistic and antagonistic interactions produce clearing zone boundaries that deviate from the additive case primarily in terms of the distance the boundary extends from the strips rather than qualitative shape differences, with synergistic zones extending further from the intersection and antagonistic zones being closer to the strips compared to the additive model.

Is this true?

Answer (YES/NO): NO